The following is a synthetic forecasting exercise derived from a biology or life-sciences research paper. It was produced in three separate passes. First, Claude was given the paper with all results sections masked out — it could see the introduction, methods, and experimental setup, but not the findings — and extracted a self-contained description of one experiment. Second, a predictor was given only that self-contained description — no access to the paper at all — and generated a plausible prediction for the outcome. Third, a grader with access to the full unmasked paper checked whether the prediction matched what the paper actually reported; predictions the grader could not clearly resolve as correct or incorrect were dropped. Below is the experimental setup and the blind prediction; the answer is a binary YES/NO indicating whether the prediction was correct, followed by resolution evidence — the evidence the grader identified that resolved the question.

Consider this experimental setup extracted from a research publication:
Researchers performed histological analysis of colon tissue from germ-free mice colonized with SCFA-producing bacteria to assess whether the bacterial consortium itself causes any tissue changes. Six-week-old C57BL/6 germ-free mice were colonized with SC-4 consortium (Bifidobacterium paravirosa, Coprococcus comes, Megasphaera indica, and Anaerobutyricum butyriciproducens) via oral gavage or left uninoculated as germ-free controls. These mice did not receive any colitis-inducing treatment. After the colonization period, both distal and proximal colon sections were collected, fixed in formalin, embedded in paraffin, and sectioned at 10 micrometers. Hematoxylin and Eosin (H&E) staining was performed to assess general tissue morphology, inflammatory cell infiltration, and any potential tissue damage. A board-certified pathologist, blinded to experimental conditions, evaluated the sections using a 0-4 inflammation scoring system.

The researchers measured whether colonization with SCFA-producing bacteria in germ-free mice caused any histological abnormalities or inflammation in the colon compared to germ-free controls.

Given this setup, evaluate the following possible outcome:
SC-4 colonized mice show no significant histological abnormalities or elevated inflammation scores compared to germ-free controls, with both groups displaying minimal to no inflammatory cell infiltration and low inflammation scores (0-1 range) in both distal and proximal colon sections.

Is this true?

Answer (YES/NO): YES